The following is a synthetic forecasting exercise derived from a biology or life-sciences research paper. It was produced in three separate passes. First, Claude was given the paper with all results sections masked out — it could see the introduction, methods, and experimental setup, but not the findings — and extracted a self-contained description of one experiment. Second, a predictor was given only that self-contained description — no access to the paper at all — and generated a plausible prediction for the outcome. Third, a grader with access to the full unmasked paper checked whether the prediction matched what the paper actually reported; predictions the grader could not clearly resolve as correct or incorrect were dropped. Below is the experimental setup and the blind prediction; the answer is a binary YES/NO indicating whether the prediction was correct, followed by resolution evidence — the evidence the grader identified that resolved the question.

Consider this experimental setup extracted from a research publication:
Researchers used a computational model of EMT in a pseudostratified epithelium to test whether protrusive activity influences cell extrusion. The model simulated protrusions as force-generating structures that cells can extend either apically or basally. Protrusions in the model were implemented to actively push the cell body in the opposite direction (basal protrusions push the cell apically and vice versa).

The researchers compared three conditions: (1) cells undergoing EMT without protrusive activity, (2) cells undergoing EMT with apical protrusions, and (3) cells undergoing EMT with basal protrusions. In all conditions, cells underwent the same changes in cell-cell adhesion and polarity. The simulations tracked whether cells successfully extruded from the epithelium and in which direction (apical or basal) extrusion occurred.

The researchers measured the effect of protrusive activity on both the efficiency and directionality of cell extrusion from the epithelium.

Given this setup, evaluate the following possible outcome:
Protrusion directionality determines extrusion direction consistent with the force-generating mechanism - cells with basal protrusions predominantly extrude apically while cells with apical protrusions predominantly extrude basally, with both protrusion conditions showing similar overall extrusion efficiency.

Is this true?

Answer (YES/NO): NO